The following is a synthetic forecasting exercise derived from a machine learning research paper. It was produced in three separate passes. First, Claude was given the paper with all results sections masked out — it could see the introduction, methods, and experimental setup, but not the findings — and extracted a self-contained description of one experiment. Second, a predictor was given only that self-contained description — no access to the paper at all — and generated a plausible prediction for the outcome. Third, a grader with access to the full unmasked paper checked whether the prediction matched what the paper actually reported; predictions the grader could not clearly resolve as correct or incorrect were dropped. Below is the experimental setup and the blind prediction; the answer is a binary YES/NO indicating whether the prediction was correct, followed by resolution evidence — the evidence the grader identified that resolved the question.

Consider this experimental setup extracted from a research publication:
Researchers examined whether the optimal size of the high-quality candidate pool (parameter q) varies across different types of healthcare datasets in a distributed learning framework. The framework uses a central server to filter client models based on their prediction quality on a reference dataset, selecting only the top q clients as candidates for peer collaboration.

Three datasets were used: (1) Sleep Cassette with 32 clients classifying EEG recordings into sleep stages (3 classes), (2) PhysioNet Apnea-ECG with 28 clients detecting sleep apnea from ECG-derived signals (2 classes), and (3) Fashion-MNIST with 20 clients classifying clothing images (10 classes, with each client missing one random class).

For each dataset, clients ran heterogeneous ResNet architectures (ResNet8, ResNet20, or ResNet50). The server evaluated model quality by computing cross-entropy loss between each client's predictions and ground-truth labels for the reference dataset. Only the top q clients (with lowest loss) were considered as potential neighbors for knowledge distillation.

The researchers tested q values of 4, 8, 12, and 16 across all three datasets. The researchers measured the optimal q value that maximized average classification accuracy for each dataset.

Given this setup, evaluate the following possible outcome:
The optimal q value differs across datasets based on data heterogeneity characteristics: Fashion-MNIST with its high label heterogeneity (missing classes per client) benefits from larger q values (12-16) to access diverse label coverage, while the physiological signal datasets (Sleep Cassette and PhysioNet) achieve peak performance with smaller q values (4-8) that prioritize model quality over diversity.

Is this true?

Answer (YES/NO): NO